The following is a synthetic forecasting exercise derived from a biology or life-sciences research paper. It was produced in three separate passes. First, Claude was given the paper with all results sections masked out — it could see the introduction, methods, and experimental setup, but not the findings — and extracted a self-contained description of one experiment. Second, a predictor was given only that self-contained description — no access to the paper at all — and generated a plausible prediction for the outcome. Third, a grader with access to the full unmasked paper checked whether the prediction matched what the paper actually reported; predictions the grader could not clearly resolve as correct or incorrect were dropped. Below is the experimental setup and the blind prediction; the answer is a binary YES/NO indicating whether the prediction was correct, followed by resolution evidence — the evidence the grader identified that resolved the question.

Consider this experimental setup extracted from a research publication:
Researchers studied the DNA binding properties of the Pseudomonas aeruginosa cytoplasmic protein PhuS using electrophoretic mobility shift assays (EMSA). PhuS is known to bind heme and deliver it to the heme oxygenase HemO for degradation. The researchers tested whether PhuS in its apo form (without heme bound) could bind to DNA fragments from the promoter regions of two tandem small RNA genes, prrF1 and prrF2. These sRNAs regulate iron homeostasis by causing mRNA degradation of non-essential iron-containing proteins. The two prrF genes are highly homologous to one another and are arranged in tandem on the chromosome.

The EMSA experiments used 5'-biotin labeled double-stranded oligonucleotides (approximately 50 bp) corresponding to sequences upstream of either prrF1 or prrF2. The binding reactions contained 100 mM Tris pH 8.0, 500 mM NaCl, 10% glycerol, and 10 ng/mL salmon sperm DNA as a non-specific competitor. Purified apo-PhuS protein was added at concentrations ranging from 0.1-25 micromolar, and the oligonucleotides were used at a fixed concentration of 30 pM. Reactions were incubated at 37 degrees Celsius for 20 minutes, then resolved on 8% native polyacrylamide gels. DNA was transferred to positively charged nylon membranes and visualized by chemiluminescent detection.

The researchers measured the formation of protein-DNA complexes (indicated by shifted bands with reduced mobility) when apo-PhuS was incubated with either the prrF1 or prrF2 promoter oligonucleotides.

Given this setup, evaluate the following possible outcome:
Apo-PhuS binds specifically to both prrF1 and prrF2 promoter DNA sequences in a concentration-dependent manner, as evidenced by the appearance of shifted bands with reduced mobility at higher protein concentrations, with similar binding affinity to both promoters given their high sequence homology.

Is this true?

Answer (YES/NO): NO